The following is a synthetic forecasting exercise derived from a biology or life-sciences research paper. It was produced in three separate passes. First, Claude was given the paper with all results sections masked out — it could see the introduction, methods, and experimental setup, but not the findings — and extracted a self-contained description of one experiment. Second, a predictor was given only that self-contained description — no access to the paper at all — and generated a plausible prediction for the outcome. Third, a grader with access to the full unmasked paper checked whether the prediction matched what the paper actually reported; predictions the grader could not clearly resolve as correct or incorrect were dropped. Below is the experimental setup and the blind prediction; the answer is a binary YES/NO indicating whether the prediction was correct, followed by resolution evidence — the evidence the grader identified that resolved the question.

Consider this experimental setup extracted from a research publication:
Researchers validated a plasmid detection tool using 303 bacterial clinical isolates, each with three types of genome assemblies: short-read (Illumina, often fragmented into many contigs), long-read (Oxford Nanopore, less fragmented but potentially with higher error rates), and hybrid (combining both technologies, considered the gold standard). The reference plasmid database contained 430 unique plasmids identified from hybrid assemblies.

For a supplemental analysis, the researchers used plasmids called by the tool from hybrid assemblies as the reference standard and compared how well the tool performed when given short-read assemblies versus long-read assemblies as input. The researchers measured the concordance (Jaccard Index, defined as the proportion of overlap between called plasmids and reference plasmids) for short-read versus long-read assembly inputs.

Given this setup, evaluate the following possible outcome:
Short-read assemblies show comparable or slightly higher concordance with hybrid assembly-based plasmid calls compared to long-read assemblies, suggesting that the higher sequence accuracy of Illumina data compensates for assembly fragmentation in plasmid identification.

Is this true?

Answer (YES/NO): YES